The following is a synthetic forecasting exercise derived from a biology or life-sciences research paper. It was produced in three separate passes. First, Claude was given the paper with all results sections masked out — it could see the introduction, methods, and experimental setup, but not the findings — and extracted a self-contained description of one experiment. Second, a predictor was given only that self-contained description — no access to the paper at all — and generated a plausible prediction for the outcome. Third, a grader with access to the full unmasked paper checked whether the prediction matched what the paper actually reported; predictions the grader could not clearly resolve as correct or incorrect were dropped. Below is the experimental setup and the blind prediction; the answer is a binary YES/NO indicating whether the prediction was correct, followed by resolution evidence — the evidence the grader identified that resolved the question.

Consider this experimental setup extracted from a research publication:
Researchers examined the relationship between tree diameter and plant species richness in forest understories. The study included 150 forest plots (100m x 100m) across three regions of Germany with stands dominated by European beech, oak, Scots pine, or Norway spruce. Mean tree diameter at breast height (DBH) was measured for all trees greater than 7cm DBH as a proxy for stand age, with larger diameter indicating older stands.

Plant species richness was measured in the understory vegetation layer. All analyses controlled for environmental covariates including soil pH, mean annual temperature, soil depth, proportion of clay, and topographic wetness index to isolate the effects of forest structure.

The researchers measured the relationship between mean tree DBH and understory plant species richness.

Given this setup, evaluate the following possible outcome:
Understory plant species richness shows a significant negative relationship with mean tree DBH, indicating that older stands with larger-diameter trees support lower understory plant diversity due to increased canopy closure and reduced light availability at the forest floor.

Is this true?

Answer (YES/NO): NO